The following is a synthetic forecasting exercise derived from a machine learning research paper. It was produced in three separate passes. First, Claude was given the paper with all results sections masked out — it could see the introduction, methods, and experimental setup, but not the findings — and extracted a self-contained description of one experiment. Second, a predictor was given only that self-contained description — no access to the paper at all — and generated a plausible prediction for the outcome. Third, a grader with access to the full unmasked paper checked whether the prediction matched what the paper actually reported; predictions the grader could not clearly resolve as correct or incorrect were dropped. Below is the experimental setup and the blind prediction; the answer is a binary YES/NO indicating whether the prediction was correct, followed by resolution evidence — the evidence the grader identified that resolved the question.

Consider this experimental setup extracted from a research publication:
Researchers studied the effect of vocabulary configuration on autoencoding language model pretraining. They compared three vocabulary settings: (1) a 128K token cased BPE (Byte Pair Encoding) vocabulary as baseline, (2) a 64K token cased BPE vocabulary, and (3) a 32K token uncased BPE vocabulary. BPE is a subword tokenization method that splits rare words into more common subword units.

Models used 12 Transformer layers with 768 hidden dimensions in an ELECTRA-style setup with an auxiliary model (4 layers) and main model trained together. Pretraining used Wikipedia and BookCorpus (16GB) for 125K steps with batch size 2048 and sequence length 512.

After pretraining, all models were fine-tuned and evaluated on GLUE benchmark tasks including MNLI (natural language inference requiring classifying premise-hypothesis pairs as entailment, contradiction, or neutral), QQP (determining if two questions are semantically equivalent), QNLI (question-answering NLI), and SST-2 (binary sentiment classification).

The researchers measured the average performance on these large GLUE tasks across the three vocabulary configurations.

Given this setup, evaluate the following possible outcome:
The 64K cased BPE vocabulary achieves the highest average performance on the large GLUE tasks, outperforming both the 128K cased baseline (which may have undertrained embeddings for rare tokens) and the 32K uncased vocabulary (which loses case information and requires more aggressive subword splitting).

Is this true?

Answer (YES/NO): NO